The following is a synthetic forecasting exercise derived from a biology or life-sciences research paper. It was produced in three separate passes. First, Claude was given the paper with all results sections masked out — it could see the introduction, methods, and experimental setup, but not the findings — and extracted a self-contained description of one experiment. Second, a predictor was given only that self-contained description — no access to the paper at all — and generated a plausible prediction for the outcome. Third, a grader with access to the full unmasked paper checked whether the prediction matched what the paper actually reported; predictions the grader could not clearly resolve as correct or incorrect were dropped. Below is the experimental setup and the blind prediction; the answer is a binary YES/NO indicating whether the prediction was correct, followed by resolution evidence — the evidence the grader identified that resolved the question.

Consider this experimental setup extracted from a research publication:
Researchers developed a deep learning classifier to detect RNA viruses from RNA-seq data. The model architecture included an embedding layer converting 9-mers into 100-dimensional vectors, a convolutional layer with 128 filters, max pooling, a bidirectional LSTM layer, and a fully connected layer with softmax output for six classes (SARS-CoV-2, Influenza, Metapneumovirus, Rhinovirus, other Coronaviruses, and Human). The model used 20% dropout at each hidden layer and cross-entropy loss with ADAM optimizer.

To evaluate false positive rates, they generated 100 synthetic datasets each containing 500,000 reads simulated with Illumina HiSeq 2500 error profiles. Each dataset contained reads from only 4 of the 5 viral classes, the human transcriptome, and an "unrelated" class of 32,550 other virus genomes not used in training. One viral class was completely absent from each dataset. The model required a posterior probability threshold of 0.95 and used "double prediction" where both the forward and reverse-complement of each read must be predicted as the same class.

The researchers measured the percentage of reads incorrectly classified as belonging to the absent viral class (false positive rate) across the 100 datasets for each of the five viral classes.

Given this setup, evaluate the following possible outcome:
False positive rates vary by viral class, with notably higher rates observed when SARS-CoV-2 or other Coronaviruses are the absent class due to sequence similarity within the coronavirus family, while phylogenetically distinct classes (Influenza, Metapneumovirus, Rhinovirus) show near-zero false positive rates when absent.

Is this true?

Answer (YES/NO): NO